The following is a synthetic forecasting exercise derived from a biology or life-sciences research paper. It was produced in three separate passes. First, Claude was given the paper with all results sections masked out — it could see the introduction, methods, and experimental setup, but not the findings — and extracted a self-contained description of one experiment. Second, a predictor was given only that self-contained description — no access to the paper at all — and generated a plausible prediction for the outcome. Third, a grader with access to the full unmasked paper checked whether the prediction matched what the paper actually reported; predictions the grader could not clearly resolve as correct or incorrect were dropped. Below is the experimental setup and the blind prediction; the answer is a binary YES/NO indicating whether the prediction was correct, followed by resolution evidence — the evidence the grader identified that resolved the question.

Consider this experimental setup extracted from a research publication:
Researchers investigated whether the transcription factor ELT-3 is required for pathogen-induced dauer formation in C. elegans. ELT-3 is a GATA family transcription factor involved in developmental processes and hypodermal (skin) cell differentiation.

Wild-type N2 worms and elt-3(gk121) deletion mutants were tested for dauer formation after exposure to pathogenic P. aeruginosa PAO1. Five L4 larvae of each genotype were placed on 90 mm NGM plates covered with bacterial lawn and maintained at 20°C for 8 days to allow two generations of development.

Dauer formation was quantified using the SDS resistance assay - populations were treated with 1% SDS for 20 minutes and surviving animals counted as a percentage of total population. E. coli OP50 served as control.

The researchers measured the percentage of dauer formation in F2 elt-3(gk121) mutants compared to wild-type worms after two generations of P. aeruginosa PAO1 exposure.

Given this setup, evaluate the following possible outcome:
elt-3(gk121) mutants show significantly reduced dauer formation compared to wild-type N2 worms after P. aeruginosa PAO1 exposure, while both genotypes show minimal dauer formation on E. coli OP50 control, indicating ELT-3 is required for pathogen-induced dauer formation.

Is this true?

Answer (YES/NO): NO